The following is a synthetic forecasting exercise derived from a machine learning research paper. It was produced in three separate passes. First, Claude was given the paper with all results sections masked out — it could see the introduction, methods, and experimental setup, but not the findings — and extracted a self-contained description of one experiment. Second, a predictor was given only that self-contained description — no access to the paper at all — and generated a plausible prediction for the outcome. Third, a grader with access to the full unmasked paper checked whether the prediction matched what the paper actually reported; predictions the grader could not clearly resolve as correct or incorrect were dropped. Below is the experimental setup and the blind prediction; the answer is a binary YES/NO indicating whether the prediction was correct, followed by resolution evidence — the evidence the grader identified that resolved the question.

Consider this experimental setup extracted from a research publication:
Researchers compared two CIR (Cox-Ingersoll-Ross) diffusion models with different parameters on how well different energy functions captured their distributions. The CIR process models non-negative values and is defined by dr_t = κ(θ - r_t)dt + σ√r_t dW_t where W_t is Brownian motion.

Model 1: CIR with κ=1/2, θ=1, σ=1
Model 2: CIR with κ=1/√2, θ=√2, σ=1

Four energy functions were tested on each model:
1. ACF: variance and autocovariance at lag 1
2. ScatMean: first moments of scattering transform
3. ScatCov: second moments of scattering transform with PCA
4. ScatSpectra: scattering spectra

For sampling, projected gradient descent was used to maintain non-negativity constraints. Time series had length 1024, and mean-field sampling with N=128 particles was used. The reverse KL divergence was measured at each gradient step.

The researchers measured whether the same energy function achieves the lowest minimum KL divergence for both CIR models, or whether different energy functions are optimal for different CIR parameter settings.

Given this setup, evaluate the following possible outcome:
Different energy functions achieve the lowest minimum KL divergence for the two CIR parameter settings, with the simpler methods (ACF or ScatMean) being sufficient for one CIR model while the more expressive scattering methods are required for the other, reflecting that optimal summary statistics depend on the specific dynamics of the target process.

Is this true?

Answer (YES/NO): YES